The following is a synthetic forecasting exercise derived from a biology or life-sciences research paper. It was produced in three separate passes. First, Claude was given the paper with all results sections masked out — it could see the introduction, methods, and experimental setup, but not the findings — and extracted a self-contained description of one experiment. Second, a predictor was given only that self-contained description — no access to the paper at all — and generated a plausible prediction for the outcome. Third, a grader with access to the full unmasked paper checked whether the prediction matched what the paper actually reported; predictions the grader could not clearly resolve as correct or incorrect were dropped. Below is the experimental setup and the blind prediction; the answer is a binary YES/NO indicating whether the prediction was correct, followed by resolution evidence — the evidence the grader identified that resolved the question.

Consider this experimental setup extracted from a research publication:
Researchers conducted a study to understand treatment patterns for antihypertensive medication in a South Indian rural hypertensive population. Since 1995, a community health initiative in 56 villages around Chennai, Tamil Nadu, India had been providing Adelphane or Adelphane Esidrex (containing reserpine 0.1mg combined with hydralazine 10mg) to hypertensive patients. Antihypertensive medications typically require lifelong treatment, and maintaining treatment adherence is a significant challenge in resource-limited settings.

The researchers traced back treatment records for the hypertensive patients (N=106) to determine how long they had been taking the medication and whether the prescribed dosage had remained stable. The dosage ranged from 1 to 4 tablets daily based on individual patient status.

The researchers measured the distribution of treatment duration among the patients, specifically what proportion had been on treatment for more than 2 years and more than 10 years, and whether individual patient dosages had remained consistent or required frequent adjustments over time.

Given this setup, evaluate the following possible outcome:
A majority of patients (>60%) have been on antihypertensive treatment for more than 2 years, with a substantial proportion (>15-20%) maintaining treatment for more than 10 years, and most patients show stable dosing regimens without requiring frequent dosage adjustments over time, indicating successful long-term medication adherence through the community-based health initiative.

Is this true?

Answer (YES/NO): YES